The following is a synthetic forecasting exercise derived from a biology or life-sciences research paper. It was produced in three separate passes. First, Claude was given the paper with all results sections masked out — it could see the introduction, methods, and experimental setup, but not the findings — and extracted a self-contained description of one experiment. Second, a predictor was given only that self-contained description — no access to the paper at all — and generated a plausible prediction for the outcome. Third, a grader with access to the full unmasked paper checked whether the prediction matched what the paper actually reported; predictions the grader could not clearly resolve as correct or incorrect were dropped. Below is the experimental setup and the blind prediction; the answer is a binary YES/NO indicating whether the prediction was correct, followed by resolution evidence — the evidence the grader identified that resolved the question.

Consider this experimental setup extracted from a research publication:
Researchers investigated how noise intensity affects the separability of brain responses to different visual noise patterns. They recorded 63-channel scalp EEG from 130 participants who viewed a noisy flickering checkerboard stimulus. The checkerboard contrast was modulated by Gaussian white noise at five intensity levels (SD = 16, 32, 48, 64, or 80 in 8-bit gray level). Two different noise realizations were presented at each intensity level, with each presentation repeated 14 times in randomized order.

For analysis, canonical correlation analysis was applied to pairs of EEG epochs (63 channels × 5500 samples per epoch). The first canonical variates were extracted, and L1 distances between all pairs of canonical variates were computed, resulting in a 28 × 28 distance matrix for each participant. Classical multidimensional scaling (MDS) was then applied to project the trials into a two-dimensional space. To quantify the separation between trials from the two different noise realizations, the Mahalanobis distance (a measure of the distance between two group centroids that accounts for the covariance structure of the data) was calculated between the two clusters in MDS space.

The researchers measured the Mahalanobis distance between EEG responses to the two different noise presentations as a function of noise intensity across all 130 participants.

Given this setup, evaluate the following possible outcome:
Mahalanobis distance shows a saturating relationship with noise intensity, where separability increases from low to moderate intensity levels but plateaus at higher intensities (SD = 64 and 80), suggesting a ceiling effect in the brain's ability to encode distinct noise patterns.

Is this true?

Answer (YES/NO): NO